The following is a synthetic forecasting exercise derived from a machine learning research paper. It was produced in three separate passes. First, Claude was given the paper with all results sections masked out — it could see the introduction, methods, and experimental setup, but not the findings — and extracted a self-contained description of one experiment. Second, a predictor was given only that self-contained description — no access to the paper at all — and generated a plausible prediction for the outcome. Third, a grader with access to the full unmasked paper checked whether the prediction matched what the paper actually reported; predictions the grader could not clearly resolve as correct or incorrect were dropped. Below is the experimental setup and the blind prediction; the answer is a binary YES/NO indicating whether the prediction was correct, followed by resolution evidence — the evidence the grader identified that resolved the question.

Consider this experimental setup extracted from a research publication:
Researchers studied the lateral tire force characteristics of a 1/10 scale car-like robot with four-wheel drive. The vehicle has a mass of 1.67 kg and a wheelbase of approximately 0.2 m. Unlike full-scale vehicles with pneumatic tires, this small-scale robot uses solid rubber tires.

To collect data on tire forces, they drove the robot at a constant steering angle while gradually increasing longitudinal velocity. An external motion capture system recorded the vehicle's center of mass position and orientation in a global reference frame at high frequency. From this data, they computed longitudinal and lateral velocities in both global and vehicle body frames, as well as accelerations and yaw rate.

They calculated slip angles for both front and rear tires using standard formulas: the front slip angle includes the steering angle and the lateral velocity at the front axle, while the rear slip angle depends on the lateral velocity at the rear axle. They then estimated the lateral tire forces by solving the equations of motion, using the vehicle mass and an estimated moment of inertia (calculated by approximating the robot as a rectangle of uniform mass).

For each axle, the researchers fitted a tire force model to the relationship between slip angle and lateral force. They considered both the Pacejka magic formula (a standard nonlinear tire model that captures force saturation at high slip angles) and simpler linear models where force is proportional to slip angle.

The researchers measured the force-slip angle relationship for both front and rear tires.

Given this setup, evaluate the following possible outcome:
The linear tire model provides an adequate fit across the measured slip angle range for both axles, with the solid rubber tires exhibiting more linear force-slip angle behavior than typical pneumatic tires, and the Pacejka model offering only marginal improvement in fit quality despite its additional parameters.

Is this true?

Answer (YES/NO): NO